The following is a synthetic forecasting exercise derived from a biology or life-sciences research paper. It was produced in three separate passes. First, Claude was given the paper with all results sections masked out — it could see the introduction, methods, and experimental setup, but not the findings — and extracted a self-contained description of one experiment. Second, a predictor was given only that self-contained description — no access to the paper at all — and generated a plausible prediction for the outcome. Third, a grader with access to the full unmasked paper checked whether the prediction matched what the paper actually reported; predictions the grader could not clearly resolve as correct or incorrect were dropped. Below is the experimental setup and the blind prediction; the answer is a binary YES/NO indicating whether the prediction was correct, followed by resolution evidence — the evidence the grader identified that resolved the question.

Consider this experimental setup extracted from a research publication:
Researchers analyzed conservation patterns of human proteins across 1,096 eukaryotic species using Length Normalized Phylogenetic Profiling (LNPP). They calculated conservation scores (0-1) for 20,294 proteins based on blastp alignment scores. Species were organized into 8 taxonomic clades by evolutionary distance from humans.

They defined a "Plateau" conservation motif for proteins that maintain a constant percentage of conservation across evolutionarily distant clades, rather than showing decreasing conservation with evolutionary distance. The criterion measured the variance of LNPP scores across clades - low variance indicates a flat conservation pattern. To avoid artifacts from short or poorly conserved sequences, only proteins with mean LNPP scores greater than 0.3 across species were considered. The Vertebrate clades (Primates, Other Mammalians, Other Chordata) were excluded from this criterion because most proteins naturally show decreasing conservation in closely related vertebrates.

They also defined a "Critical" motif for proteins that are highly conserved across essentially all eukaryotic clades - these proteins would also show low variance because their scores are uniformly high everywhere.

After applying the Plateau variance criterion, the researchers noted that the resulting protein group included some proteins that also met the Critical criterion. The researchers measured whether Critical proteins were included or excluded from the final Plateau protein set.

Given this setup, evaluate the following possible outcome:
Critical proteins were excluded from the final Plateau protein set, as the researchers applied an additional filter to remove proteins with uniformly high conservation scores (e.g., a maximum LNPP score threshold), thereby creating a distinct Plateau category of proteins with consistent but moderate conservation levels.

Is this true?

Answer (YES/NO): YES